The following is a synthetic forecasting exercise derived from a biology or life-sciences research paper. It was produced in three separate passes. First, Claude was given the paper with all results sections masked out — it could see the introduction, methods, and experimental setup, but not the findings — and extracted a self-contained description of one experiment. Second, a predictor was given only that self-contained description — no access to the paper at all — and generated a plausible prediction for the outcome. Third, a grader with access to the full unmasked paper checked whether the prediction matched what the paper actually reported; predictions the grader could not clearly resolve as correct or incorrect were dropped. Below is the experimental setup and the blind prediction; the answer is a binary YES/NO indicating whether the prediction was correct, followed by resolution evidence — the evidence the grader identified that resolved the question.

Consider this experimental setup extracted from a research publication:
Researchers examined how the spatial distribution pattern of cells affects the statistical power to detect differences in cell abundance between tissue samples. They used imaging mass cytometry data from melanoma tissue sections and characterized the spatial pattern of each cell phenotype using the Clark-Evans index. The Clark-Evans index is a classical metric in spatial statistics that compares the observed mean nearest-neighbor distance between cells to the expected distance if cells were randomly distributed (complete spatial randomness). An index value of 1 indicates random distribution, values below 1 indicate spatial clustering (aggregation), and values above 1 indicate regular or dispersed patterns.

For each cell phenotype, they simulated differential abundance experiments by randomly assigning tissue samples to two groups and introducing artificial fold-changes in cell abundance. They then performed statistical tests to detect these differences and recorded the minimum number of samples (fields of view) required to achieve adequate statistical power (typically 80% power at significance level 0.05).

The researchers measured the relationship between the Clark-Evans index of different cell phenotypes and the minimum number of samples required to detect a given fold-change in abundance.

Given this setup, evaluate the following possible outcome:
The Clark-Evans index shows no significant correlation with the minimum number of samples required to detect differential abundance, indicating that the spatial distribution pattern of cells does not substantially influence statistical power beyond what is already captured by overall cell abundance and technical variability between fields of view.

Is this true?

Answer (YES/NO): NO